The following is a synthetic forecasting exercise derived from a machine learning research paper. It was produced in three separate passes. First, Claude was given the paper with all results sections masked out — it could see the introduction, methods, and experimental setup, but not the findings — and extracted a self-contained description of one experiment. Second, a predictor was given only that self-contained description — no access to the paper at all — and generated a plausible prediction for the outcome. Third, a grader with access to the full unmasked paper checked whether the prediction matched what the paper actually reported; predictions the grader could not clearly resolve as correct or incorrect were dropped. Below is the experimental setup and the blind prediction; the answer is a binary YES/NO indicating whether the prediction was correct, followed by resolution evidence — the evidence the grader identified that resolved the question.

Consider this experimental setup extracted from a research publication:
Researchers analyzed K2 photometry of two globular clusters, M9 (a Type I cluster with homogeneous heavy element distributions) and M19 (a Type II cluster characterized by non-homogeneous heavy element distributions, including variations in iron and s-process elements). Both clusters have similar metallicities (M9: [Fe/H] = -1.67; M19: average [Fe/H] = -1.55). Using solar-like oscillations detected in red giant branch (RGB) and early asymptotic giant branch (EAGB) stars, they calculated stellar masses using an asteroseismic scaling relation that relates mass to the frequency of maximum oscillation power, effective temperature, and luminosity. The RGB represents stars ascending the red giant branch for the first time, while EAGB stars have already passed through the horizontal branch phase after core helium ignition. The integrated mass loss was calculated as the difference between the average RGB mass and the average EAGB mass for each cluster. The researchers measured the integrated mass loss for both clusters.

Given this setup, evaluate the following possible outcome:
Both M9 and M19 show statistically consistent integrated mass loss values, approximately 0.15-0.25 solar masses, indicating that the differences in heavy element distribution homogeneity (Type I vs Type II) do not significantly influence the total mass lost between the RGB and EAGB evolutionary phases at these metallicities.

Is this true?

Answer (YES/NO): NO